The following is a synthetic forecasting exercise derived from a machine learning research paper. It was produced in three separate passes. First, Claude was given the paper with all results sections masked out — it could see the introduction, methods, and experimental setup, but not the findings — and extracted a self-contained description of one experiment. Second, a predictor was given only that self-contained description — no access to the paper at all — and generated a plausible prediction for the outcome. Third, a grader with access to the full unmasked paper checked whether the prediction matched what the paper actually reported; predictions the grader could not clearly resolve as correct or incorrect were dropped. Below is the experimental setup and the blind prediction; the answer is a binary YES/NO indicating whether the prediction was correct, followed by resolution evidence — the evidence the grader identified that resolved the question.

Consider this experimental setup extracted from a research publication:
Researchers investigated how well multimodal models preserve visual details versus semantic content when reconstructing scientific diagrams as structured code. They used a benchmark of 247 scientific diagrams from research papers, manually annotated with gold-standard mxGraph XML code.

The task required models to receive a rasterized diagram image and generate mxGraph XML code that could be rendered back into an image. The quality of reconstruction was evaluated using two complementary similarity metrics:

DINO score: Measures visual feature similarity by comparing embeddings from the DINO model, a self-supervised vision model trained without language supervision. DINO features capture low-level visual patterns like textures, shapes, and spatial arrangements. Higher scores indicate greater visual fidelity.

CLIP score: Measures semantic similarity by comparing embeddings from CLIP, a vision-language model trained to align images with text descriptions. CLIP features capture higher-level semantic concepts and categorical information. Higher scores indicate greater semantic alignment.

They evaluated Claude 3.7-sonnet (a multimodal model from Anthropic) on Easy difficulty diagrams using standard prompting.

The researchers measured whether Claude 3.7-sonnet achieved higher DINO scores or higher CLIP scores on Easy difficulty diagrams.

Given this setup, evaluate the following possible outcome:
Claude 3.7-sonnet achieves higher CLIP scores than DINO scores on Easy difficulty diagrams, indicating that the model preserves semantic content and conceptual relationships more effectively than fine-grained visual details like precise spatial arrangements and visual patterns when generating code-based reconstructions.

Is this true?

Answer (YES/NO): NO